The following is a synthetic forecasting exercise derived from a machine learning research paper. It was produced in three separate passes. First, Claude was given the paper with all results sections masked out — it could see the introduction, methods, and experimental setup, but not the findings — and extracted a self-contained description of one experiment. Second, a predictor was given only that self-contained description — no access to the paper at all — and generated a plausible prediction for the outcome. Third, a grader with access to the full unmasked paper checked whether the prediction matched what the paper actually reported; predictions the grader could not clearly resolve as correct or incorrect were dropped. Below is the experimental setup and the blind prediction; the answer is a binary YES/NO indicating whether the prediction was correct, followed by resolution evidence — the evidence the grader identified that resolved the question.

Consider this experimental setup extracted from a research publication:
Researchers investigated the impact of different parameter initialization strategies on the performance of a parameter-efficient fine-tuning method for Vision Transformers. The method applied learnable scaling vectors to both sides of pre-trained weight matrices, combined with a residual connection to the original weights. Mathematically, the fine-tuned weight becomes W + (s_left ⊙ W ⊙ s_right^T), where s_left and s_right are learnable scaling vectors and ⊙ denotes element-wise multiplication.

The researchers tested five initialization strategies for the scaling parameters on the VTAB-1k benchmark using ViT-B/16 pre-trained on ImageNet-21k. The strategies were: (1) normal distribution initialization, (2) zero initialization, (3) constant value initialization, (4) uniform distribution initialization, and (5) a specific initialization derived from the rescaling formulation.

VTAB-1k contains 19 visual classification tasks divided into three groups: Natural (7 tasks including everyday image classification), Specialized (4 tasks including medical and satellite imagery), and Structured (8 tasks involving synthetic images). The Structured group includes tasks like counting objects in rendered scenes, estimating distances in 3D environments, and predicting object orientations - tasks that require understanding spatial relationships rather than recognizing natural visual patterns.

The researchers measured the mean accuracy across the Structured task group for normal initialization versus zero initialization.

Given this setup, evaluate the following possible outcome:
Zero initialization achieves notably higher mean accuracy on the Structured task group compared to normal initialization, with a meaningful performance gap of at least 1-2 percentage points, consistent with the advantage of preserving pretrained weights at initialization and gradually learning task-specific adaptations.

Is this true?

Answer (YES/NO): NO